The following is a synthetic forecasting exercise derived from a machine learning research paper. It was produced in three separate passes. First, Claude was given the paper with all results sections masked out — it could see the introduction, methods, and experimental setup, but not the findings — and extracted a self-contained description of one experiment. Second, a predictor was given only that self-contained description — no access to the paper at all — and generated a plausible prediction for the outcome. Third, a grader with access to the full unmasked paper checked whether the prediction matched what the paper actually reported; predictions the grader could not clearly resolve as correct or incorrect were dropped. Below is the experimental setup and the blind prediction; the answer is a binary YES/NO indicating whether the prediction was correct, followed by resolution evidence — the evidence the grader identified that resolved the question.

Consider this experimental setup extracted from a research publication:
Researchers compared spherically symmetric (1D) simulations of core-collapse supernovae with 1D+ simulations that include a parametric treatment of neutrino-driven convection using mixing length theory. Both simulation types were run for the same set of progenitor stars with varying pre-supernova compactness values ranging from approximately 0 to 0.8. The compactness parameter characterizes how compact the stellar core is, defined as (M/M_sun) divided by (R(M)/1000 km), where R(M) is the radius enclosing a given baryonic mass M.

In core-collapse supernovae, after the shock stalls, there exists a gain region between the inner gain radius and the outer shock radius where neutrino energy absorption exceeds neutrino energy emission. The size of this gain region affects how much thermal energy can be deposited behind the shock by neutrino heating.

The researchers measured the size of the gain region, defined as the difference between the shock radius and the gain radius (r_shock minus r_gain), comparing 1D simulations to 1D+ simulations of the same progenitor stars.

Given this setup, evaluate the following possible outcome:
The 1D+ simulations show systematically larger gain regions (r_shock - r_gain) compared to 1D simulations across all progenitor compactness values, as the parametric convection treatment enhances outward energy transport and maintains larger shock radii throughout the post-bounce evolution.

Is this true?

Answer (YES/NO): YES